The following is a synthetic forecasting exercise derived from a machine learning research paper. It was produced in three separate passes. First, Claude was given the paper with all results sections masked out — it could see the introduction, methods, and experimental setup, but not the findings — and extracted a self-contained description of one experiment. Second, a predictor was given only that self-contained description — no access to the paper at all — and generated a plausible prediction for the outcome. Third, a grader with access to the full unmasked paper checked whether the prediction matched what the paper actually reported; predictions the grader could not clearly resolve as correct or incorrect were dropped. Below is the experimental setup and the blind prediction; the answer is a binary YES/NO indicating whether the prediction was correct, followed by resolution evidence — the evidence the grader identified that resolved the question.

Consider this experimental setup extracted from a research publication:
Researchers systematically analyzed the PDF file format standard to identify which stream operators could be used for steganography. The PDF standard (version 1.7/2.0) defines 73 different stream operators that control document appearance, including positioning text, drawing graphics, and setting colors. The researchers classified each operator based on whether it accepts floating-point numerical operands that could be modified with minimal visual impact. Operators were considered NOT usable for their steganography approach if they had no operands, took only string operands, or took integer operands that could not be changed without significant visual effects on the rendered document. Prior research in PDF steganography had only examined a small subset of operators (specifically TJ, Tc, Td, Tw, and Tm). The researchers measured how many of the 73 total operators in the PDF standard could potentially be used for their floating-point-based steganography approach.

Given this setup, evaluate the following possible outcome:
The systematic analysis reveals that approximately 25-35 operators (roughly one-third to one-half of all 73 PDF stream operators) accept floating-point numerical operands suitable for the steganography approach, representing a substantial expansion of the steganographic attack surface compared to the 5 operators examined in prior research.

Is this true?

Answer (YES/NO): YES